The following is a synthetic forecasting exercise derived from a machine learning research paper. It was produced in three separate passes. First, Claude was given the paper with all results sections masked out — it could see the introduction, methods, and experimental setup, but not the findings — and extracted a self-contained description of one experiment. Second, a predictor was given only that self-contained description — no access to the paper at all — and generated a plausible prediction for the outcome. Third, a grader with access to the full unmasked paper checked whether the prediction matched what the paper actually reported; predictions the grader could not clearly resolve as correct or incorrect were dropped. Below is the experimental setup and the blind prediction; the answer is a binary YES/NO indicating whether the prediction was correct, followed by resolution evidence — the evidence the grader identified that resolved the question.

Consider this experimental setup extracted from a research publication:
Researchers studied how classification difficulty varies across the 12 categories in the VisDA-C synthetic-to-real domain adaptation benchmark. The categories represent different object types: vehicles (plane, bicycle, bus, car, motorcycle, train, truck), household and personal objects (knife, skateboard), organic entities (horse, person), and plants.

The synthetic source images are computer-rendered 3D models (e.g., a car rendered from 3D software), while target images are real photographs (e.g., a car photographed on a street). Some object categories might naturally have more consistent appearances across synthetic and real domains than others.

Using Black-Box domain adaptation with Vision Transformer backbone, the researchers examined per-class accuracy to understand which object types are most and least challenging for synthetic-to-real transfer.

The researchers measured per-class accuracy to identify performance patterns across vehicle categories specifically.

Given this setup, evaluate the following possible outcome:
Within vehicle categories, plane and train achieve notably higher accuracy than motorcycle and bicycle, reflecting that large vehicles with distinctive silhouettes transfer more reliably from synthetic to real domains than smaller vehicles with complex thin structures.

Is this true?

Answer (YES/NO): NO